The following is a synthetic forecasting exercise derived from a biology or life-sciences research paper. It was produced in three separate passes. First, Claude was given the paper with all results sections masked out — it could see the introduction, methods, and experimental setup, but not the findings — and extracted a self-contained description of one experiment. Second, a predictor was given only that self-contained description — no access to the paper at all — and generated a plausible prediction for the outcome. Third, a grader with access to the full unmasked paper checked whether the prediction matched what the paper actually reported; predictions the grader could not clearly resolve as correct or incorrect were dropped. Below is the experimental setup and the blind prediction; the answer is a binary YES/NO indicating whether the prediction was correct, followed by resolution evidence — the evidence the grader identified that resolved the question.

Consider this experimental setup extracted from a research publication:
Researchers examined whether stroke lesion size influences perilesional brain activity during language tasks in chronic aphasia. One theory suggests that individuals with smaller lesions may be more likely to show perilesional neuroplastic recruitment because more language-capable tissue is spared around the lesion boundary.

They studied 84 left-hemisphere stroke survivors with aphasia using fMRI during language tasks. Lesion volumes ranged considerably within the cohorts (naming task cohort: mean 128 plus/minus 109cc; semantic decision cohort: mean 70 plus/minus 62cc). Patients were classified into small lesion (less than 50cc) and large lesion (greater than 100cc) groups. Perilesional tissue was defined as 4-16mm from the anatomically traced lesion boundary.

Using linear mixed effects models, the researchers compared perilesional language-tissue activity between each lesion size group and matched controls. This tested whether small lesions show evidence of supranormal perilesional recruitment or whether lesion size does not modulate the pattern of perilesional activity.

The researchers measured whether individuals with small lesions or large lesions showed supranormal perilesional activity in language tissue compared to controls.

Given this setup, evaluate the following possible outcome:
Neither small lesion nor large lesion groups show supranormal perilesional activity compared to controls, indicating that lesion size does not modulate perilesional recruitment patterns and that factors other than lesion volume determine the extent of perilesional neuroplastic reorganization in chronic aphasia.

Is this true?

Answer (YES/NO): YES